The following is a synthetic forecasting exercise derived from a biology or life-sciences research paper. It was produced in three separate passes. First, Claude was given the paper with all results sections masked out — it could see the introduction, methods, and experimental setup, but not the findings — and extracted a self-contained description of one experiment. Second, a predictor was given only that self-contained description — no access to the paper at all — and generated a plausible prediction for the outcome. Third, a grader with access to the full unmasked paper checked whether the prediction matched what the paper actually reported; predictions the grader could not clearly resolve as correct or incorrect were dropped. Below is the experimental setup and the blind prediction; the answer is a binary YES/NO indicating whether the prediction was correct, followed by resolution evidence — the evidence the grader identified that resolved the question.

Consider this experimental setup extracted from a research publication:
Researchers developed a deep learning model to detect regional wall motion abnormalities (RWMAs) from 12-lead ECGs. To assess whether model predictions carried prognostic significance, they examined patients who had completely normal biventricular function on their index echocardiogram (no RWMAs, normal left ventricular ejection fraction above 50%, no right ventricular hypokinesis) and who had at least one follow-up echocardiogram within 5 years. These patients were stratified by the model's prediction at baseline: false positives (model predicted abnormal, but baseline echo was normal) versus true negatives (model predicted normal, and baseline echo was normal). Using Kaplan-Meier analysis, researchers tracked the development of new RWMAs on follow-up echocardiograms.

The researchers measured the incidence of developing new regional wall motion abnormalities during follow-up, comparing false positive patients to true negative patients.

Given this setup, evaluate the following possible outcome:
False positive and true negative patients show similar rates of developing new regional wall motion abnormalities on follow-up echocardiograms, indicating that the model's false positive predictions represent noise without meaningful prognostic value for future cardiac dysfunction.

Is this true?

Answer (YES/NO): NO